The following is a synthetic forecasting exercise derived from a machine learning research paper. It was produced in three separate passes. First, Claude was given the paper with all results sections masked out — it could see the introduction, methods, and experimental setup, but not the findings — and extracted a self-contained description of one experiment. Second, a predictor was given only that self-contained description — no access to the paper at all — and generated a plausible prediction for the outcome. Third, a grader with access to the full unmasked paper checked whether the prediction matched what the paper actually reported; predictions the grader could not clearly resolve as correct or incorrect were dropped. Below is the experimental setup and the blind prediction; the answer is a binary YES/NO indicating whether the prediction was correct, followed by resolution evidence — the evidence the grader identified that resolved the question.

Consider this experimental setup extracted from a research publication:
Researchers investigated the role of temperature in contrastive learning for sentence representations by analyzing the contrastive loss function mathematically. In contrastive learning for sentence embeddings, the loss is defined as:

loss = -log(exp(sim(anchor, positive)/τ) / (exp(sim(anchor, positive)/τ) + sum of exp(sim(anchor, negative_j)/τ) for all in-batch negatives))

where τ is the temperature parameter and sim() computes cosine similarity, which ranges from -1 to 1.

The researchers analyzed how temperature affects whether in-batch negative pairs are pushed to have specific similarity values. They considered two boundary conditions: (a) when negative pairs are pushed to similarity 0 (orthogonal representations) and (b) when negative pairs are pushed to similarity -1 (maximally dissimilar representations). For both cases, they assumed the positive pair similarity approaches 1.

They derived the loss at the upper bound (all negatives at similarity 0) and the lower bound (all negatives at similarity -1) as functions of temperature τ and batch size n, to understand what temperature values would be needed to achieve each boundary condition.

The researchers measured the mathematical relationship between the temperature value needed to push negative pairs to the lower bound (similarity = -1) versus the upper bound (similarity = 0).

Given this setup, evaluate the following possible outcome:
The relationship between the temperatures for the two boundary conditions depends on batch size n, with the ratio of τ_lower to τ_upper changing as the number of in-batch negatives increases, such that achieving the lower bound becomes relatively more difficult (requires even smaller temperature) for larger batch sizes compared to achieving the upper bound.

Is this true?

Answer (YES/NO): NO